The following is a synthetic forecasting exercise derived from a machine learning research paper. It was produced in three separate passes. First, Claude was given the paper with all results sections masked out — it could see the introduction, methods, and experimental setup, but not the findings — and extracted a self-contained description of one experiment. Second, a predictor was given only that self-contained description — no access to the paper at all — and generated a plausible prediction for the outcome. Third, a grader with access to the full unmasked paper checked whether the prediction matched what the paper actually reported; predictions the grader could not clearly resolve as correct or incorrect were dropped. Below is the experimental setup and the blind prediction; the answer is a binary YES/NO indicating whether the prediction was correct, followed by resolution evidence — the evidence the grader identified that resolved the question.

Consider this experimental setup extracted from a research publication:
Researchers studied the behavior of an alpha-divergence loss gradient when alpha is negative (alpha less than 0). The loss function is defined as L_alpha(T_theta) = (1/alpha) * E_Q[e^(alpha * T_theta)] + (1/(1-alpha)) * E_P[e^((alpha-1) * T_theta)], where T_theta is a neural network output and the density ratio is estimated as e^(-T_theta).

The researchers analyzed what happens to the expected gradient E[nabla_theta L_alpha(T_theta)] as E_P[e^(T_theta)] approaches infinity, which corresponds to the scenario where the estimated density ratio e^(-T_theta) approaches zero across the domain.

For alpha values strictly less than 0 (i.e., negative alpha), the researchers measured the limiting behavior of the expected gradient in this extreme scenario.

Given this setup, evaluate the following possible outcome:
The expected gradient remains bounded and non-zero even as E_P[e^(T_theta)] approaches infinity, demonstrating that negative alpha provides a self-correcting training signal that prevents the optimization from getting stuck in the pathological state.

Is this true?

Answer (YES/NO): NO